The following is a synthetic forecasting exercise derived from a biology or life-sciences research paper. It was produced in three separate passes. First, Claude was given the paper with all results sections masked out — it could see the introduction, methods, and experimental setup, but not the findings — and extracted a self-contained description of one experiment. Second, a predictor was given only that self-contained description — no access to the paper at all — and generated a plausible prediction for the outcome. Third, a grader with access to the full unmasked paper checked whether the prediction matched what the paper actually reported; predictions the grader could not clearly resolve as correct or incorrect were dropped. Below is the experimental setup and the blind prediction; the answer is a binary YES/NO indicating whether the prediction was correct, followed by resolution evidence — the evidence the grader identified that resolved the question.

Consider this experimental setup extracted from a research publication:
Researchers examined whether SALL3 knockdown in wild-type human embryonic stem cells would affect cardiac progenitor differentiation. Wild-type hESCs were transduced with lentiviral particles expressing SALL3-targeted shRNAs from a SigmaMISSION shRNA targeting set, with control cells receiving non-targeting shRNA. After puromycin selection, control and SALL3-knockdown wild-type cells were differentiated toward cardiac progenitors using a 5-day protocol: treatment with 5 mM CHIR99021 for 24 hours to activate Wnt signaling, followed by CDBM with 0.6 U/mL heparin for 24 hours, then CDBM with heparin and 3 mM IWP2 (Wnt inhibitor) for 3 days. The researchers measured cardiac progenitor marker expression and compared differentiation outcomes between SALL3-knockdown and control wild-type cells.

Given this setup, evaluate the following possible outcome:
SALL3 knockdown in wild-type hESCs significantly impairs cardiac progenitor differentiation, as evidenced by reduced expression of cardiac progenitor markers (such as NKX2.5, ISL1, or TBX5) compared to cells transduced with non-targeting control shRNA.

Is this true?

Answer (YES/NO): NO